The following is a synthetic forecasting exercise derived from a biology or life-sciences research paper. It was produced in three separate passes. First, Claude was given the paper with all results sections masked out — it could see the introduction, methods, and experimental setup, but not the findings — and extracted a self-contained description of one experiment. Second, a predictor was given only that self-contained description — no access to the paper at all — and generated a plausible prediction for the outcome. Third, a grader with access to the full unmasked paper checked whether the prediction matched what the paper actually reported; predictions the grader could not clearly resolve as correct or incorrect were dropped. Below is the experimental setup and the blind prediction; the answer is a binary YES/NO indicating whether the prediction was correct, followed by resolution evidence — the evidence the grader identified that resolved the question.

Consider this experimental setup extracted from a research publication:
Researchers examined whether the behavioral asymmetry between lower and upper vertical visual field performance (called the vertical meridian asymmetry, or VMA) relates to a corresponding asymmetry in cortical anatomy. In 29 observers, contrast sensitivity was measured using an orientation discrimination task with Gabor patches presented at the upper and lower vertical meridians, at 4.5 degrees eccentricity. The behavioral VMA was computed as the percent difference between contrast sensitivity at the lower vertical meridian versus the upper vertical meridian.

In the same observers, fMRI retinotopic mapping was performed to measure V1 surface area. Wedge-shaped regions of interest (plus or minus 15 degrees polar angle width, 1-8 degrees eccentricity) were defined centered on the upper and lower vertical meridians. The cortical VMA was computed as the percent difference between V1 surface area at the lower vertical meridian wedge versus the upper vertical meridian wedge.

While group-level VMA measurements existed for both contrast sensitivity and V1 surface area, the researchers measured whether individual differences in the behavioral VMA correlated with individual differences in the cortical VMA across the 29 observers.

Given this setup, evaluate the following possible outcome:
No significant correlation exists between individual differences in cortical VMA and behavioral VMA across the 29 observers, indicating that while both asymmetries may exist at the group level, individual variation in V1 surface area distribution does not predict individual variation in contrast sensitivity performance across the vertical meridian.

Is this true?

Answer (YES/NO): YES